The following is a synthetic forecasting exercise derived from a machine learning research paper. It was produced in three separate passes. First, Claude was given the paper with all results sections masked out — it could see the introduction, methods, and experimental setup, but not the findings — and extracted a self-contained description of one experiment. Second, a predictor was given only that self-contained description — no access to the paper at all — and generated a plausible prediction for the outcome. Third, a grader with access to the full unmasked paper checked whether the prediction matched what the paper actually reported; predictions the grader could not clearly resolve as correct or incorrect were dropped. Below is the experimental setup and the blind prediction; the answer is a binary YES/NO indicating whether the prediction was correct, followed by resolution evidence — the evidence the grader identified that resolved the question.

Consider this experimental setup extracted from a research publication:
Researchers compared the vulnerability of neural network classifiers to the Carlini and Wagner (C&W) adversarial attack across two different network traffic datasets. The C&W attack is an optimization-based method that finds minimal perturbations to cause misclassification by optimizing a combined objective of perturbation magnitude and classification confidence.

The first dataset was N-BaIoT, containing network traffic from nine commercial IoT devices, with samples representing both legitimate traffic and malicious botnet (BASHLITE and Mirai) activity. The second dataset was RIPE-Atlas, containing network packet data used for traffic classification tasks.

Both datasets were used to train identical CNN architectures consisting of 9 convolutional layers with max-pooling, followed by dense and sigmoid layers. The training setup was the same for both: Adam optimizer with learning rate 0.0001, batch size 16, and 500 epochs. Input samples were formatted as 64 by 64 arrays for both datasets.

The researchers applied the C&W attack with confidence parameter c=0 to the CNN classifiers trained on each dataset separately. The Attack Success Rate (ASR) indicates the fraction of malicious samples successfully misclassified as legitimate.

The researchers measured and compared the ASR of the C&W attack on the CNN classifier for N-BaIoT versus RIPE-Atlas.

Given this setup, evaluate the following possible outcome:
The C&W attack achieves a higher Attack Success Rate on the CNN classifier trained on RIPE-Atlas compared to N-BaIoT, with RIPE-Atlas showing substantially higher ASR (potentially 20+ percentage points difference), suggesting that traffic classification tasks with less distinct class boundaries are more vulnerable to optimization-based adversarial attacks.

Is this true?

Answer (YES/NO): NO